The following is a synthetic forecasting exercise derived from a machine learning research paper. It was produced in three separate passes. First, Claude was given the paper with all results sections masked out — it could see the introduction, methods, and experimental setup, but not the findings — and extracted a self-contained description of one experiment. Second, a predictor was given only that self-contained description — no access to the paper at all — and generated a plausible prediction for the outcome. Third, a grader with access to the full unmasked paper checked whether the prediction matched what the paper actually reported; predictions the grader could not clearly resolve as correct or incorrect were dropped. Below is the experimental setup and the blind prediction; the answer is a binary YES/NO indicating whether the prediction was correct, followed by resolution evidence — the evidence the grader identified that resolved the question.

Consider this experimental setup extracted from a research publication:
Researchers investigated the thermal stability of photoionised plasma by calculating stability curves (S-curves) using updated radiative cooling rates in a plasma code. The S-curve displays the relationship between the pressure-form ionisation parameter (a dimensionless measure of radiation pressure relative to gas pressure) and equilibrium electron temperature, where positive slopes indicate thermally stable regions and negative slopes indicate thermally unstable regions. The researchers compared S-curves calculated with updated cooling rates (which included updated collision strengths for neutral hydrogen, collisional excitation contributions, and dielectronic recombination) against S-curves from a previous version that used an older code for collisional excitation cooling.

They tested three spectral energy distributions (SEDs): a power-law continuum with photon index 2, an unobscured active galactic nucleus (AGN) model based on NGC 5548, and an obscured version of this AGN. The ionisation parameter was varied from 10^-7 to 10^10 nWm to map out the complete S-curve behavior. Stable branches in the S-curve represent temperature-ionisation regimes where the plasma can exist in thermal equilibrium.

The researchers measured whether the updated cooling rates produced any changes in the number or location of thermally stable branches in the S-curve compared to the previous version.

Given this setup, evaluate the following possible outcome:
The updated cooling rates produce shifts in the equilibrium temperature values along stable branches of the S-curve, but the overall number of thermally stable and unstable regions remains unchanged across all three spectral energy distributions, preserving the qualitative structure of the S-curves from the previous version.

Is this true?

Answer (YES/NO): NO